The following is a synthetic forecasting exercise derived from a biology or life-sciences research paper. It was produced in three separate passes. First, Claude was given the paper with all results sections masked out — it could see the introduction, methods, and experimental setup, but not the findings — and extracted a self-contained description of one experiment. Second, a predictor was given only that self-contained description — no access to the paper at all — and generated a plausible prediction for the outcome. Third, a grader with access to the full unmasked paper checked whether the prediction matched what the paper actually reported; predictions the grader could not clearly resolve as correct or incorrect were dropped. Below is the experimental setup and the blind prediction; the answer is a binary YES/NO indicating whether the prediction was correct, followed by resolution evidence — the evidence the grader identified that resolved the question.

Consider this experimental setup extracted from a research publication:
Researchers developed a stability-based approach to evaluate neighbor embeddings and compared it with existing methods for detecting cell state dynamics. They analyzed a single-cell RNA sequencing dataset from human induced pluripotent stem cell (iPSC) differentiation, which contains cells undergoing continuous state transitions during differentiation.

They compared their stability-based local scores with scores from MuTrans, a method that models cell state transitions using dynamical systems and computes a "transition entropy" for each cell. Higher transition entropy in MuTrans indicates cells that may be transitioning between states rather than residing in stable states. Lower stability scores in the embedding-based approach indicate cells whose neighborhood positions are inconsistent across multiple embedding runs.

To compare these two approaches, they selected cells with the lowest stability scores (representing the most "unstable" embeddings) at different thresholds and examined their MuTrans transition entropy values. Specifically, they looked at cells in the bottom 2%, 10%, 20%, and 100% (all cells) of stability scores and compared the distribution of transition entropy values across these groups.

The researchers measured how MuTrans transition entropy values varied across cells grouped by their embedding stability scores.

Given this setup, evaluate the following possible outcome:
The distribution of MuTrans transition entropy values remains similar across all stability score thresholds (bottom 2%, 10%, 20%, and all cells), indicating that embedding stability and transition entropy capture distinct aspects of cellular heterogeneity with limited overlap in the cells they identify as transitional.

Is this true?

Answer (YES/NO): NO